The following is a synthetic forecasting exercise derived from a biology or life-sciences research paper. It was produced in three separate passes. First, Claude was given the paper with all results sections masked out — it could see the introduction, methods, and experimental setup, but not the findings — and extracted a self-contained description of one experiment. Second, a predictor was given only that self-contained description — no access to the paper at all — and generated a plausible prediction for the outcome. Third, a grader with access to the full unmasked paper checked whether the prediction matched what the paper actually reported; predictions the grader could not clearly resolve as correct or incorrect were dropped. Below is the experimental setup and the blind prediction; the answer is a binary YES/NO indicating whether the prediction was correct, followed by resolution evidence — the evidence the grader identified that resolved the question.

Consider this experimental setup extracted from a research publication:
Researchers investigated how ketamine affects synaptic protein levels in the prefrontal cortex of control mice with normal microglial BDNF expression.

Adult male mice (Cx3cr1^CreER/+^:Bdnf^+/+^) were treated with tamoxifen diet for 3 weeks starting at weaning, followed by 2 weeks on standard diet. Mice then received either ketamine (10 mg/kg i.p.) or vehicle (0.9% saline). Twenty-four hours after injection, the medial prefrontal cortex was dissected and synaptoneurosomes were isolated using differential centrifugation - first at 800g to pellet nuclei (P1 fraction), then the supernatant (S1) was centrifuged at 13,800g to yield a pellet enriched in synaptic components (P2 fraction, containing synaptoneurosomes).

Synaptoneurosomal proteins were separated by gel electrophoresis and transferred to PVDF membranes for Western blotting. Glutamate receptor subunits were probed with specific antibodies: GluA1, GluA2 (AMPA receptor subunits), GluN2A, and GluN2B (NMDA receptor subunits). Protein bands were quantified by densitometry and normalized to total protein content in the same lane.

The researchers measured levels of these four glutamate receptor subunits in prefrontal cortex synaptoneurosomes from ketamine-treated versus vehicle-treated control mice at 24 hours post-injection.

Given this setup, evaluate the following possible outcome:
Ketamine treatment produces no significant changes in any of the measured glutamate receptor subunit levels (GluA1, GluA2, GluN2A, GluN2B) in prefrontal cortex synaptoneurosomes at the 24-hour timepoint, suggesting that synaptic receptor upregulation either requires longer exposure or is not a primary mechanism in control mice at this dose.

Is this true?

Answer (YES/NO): YES